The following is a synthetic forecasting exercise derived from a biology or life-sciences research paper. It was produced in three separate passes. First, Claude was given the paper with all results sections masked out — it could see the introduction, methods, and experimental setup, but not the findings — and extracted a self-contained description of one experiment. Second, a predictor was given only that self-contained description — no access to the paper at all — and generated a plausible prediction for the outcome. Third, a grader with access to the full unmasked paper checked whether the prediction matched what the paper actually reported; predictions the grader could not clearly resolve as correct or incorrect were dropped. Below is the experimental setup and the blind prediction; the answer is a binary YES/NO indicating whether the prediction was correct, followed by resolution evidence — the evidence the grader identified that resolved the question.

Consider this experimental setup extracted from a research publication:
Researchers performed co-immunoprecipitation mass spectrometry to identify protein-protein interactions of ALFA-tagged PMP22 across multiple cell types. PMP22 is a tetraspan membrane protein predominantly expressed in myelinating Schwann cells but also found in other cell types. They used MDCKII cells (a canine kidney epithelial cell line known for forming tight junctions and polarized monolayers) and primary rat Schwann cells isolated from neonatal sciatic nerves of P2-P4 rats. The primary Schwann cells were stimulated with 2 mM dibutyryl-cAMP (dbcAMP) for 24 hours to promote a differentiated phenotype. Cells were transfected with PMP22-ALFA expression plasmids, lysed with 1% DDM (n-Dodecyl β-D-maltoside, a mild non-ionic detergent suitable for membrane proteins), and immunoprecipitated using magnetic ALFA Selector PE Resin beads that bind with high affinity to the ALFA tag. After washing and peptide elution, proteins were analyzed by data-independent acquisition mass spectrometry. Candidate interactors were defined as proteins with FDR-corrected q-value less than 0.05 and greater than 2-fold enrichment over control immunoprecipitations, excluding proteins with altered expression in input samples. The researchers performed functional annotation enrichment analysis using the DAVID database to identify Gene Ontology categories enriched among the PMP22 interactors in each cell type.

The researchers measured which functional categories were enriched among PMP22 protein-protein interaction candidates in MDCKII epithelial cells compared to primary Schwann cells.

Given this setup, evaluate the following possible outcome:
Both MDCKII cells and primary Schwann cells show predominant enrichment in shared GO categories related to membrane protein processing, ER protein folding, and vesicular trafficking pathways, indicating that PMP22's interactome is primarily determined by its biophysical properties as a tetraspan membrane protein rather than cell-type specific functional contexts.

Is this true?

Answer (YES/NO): NO